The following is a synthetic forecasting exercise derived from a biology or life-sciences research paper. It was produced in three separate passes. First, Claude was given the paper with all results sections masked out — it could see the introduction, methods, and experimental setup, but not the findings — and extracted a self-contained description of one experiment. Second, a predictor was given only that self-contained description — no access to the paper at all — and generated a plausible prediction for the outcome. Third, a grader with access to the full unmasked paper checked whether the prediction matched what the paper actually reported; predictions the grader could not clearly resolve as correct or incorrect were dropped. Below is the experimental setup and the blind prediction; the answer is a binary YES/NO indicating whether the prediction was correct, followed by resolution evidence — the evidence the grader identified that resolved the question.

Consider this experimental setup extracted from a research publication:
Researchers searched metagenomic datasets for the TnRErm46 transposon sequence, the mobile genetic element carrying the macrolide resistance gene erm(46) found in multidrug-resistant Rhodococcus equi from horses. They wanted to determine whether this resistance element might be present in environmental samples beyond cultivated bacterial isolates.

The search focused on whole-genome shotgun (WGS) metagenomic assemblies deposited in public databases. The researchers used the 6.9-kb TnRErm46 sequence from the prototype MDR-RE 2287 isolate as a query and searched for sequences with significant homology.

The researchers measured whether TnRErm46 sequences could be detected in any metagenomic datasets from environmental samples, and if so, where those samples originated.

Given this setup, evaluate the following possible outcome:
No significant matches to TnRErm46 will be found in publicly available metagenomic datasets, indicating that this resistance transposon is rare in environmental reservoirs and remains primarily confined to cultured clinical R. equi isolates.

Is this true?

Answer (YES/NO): NO